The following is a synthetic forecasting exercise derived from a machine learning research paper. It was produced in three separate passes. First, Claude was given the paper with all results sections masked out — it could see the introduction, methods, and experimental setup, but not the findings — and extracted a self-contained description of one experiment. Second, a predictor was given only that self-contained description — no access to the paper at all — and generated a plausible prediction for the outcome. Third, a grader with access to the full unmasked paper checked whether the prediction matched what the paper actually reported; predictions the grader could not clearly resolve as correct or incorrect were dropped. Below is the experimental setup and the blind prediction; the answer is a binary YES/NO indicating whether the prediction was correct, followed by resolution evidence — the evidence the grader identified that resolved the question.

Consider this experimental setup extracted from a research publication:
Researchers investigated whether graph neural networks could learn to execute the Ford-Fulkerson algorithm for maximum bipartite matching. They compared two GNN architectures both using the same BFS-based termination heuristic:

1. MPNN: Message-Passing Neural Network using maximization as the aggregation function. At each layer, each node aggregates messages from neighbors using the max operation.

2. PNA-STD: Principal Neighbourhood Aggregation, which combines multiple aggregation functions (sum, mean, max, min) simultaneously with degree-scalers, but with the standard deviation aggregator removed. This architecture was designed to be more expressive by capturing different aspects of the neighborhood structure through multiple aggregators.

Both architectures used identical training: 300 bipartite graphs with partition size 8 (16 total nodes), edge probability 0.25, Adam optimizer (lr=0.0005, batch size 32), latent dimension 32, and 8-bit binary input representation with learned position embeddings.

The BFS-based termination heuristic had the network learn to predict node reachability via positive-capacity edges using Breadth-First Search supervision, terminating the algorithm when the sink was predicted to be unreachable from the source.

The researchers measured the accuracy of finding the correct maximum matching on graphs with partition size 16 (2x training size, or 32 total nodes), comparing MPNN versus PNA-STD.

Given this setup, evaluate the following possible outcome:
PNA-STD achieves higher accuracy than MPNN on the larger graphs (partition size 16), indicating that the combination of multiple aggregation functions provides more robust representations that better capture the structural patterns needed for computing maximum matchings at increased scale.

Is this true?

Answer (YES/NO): YES